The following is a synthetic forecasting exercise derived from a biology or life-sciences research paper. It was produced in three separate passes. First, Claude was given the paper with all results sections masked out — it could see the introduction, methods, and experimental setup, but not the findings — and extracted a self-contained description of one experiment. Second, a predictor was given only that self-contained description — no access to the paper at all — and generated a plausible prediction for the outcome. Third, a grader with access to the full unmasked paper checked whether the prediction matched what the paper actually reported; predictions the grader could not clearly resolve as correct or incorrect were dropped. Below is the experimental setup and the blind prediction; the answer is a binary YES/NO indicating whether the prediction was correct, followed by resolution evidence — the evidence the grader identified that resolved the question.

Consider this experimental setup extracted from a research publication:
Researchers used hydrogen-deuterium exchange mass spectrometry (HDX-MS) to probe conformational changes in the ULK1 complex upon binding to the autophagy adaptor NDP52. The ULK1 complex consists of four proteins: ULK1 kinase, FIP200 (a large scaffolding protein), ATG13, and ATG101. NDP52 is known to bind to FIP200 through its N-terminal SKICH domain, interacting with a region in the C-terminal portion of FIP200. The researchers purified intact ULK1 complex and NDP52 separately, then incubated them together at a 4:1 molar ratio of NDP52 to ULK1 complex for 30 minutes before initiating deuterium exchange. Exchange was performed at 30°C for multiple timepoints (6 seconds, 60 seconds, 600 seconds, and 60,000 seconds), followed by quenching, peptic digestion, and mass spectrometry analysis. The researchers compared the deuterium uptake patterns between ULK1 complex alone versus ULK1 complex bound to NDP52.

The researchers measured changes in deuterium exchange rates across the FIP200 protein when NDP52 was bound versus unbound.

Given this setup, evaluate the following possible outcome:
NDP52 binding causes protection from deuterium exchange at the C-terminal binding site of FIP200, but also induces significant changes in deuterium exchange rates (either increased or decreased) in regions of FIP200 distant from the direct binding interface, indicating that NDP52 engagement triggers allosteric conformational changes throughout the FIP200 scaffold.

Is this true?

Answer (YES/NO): YES